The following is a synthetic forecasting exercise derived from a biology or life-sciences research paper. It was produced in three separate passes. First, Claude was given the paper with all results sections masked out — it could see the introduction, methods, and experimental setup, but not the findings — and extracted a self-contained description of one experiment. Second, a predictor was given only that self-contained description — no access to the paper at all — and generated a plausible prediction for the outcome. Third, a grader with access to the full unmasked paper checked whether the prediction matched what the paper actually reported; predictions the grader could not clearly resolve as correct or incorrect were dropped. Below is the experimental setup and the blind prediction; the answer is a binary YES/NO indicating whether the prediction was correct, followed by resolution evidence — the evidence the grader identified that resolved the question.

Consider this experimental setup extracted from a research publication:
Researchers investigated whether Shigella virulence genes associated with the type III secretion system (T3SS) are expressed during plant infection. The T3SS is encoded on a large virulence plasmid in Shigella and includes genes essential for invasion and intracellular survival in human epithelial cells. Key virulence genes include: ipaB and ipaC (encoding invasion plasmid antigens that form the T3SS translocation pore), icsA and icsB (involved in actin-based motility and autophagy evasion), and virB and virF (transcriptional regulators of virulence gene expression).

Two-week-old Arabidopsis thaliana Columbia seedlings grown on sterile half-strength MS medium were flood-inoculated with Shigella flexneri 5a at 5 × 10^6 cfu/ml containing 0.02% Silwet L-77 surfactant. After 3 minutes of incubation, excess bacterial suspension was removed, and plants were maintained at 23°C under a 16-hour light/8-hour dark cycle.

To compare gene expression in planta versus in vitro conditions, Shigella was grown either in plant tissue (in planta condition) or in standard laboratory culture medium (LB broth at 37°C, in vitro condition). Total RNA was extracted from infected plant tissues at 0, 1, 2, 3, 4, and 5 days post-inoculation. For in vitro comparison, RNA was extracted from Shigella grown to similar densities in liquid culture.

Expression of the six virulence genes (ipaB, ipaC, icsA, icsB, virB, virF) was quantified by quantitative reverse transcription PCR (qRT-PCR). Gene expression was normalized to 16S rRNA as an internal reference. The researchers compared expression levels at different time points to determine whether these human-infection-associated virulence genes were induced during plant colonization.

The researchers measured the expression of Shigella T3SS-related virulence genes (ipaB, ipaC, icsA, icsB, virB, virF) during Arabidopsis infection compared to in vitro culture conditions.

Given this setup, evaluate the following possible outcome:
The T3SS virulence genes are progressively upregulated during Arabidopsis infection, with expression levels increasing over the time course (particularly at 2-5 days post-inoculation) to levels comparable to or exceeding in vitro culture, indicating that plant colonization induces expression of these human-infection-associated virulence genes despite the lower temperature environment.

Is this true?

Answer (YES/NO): NO